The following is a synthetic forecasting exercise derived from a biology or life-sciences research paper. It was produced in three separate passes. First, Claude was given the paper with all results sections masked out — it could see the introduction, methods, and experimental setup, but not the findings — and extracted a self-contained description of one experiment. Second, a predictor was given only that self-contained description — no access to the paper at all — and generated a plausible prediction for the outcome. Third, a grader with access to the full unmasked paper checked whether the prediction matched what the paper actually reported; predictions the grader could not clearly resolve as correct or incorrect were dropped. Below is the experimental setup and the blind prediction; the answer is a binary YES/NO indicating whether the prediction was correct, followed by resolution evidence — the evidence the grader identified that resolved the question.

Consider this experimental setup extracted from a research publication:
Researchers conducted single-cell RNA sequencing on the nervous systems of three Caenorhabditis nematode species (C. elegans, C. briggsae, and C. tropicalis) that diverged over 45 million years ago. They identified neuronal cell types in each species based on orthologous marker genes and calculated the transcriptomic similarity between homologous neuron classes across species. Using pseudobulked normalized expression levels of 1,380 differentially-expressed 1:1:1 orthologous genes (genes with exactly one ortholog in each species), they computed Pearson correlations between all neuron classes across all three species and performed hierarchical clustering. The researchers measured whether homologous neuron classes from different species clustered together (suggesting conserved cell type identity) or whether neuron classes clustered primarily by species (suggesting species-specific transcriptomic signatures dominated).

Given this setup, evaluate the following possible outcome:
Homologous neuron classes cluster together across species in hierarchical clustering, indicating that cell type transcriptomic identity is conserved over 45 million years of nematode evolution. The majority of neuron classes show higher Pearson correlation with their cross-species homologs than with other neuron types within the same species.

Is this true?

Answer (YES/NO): YES